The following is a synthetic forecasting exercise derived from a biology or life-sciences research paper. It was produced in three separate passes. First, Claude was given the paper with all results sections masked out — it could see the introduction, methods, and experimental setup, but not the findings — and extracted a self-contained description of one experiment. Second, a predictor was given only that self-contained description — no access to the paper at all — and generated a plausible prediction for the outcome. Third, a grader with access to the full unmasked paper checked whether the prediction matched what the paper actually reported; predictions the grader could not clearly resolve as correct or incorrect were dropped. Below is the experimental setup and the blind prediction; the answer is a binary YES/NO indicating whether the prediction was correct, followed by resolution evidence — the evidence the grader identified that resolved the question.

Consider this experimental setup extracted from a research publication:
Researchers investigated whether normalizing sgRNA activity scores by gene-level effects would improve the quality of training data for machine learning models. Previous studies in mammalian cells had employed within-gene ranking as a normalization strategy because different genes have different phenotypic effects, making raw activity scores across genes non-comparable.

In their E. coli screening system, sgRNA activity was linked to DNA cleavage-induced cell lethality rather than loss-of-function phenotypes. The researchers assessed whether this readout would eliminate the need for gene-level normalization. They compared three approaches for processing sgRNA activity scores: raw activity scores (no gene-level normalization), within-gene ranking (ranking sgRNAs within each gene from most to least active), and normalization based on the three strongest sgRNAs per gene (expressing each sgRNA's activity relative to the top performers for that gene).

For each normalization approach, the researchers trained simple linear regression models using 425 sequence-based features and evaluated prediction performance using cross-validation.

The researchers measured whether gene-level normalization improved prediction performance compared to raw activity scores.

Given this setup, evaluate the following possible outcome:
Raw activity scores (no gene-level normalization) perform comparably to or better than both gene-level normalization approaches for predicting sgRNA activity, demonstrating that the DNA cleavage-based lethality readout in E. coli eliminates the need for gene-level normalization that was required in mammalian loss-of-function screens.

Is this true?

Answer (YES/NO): YES